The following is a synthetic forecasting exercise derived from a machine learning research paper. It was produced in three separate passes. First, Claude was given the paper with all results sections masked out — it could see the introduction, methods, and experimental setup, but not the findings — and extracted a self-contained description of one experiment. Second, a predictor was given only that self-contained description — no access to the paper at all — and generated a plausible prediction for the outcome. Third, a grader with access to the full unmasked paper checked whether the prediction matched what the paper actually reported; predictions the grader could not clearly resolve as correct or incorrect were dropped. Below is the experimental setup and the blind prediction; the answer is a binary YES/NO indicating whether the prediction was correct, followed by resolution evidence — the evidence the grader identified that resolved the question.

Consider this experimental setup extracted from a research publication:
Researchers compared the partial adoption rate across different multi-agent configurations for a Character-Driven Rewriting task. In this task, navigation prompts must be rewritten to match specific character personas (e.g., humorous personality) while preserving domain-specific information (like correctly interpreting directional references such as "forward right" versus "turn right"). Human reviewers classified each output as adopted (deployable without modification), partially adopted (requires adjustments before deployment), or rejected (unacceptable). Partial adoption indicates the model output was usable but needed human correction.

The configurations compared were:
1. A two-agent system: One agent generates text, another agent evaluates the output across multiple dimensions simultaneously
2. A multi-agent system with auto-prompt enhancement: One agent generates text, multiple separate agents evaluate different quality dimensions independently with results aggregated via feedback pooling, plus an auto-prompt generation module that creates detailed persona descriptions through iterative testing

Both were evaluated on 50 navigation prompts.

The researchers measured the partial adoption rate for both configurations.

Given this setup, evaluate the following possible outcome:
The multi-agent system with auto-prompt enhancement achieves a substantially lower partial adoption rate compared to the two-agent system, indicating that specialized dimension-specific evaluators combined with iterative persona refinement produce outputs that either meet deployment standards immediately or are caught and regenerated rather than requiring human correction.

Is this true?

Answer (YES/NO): YES